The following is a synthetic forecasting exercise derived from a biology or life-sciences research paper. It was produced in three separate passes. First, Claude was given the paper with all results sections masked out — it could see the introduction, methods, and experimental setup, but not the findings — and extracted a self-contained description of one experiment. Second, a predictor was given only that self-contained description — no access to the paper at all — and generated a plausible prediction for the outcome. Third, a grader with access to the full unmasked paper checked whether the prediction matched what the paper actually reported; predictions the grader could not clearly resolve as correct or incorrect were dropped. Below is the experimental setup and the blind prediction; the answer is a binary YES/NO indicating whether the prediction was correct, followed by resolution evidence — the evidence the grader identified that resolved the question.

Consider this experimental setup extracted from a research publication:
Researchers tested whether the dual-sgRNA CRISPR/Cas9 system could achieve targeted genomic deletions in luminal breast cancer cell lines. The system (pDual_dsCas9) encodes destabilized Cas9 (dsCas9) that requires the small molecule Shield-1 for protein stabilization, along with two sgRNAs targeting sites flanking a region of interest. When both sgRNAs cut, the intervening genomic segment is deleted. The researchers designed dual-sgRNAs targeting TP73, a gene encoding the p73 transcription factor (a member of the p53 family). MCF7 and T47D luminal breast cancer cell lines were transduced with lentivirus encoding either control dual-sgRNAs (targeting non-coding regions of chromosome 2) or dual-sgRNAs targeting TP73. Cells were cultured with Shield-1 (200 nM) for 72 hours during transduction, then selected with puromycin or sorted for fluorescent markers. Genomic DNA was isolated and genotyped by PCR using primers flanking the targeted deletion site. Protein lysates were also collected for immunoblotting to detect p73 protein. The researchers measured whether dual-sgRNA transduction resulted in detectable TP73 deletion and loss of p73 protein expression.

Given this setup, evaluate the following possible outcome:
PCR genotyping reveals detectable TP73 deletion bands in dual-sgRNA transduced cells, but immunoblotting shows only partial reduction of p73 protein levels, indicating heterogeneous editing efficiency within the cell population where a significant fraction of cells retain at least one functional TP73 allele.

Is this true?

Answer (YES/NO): YES